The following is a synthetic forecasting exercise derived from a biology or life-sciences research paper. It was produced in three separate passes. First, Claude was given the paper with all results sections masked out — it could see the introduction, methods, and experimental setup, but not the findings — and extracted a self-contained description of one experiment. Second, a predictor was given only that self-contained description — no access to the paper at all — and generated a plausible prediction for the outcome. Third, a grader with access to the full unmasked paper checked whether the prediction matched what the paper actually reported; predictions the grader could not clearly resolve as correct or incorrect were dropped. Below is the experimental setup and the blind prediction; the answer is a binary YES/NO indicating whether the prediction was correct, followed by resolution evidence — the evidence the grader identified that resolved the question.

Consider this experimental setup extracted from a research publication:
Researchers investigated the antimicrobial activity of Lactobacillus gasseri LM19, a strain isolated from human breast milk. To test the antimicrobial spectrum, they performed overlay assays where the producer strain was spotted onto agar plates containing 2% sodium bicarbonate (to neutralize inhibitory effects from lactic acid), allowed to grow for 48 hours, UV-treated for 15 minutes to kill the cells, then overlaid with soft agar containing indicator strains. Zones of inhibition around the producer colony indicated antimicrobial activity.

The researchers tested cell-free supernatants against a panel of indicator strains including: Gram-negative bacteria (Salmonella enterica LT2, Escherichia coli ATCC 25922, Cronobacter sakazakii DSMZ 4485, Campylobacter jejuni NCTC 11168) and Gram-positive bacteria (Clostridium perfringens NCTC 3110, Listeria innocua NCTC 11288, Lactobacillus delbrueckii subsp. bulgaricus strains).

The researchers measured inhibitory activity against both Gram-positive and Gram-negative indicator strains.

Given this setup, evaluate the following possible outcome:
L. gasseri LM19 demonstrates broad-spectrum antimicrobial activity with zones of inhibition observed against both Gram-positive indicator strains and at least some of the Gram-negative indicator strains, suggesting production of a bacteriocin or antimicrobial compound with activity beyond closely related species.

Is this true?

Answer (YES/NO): YES